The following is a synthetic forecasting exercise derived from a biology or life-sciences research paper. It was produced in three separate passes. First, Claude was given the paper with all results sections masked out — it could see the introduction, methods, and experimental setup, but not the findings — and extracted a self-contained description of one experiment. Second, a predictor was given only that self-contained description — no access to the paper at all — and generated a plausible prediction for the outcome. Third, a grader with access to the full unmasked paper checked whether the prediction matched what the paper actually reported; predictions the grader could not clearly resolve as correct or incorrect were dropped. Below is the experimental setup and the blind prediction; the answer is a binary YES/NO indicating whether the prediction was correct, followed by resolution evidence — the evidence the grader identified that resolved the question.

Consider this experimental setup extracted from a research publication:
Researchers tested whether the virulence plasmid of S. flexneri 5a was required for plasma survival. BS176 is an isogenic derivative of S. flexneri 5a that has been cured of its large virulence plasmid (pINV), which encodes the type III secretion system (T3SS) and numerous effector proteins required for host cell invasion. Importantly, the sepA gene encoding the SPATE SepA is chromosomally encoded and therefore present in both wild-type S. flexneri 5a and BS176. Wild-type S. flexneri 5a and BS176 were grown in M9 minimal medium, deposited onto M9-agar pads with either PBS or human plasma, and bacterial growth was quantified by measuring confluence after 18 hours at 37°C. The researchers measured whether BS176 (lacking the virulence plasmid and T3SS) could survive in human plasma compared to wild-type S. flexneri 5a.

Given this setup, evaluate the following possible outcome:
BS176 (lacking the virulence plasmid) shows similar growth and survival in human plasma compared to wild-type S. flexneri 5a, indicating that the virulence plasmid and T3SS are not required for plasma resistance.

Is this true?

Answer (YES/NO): NO